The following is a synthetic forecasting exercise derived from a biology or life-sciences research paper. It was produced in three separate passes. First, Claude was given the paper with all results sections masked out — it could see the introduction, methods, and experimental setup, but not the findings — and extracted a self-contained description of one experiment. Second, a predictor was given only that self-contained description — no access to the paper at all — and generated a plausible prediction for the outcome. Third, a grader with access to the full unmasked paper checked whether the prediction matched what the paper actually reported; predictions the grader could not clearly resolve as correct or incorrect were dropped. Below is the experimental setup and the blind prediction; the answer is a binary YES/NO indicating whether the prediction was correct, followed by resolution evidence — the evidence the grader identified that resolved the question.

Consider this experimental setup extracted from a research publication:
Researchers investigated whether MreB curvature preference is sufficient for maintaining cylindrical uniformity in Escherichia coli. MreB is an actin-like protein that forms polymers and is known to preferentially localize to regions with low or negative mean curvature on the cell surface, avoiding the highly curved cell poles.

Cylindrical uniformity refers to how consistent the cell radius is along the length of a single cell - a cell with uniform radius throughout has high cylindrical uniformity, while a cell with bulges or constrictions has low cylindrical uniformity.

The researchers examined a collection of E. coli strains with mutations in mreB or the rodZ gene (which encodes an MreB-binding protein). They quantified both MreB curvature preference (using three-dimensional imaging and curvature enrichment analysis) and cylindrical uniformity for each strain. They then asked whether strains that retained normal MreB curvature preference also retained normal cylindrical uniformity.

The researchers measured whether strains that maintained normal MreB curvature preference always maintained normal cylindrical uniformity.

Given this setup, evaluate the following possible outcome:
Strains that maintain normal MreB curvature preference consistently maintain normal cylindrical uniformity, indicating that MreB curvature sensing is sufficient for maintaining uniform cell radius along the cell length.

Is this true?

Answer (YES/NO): NO